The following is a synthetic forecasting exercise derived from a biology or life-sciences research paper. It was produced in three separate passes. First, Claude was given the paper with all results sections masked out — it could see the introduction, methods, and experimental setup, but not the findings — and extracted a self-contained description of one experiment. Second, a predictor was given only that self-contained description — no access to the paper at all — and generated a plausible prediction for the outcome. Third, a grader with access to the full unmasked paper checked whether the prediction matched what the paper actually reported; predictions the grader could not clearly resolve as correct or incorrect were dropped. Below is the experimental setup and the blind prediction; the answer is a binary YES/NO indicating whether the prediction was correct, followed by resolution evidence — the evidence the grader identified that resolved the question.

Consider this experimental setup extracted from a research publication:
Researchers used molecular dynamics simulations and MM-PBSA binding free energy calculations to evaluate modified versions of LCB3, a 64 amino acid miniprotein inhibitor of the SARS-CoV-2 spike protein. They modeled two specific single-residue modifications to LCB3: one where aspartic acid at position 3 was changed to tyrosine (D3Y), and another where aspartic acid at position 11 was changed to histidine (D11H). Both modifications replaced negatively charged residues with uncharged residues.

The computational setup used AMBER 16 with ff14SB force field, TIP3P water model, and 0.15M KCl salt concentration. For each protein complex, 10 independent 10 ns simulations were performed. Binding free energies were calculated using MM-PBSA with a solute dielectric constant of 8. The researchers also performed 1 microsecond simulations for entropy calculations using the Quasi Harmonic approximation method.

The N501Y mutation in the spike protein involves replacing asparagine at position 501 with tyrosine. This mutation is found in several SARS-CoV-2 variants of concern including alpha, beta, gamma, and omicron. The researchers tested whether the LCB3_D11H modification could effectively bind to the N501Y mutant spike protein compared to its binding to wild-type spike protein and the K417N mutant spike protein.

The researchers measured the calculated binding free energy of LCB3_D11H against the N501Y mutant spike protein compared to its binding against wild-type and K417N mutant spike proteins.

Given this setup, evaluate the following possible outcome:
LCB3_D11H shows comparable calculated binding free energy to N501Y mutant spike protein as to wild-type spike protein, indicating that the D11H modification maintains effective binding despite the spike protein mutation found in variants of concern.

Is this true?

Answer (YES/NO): NO